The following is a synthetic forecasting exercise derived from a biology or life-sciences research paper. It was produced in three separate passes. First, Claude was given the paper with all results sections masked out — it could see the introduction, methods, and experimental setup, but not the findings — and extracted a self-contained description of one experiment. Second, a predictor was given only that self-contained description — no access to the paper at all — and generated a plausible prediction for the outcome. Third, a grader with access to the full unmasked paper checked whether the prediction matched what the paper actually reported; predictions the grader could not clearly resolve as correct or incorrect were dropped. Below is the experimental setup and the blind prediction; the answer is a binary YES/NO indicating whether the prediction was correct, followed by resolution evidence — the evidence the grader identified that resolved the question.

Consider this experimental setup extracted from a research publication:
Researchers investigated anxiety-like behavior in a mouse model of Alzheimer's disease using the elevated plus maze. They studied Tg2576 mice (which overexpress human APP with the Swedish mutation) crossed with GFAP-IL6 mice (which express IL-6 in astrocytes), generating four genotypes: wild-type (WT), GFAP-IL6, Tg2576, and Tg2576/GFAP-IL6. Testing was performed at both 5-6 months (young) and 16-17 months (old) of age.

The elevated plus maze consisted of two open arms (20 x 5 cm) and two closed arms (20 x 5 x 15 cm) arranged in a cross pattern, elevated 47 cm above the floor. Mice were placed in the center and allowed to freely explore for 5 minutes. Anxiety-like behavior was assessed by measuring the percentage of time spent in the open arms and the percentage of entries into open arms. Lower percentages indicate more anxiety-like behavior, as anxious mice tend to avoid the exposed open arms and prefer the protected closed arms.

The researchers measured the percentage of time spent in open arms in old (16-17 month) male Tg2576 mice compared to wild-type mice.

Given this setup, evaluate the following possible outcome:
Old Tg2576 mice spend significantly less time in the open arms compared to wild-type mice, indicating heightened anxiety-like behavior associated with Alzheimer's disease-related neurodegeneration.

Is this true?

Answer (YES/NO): NO